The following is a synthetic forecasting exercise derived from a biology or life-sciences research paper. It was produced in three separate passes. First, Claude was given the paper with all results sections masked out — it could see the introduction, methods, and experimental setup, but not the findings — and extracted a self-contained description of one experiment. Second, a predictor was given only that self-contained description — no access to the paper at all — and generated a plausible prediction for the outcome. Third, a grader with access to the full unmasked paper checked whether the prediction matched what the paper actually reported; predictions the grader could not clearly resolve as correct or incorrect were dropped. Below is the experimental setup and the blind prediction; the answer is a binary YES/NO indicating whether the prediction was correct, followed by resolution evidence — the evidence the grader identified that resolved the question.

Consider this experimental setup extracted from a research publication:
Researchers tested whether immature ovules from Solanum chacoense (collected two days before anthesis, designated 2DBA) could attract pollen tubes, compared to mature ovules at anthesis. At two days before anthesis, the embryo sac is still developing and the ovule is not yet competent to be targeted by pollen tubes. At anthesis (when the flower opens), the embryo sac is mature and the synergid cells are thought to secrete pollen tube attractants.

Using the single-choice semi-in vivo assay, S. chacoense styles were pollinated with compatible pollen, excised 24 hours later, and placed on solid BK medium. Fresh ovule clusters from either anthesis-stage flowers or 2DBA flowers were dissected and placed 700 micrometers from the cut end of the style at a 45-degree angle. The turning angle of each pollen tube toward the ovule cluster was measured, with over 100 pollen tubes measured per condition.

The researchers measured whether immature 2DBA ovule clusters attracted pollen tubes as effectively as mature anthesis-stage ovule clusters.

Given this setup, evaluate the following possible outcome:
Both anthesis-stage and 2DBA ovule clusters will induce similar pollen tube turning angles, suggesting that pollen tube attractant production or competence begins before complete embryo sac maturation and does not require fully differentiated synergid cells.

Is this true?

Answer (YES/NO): NO